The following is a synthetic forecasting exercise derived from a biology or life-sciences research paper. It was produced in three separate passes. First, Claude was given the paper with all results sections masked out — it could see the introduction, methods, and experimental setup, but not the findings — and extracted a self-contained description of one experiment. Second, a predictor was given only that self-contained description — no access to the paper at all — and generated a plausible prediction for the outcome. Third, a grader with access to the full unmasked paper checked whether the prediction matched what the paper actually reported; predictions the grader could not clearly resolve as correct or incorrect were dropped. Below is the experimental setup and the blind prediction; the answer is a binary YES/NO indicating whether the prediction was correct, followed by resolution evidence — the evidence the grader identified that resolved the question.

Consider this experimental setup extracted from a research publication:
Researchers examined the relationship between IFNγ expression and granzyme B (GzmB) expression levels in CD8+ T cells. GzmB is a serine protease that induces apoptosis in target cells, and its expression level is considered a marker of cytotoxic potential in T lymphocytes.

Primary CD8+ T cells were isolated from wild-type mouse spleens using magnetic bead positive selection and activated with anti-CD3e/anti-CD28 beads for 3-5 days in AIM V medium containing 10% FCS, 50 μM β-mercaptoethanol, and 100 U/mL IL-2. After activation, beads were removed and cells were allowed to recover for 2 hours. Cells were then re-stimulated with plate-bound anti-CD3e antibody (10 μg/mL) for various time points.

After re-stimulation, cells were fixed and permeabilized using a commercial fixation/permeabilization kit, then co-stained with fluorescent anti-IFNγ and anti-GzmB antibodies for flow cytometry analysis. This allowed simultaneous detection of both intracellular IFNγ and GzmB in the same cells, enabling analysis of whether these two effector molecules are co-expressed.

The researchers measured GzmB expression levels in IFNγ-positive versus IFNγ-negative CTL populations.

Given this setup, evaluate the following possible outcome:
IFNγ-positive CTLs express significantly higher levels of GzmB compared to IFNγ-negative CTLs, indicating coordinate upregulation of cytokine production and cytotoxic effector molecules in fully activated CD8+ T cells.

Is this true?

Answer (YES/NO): NO